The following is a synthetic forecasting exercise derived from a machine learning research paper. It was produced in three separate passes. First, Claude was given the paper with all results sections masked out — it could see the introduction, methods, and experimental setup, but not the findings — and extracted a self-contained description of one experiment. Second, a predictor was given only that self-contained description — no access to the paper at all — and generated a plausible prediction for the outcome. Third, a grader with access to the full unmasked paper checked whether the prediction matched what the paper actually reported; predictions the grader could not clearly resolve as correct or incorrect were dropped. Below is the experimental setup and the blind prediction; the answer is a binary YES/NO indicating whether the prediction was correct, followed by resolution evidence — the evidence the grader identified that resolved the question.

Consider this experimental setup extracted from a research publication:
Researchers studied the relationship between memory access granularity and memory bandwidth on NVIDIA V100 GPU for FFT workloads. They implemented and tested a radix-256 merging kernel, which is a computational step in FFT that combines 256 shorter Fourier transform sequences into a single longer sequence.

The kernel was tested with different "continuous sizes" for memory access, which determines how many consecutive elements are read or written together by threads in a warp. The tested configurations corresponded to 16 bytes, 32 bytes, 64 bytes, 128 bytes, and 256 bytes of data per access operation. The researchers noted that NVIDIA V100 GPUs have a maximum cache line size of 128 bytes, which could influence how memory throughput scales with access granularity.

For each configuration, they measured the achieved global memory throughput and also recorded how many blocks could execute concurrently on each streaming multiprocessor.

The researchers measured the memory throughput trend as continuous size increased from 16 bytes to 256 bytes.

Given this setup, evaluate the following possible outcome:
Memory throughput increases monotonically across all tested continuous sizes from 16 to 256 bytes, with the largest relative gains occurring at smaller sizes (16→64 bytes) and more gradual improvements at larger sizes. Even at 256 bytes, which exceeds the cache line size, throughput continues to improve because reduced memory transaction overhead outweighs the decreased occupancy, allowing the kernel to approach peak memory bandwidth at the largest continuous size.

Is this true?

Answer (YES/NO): NO